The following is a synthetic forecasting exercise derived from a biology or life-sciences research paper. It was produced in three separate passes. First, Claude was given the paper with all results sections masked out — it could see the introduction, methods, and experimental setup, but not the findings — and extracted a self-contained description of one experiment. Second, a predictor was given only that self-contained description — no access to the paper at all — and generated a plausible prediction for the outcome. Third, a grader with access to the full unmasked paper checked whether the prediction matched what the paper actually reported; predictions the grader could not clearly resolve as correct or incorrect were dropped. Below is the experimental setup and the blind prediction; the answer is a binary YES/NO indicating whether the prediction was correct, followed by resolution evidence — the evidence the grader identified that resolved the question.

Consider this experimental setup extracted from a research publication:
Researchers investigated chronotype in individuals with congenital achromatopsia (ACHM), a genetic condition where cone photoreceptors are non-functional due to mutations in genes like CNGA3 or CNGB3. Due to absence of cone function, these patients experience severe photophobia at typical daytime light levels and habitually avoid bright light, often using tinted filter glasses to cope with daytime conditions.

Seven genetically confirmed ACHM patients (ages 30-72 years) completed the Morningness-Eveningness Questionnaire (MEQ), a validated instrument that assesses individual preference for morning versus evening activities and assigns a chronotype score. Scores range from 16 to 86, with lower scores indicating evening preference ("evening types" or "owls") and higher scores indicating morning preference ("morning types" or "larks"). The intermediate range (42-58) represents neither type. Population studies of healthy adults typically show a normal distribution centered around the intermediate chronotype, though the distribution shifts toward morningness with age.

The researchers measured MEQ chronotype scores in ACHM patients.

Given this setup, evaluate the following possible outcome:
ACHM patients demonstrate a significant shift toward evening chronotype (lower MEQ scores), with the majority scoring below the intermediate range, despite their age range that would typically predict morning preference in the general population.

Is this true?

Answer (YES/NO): NO